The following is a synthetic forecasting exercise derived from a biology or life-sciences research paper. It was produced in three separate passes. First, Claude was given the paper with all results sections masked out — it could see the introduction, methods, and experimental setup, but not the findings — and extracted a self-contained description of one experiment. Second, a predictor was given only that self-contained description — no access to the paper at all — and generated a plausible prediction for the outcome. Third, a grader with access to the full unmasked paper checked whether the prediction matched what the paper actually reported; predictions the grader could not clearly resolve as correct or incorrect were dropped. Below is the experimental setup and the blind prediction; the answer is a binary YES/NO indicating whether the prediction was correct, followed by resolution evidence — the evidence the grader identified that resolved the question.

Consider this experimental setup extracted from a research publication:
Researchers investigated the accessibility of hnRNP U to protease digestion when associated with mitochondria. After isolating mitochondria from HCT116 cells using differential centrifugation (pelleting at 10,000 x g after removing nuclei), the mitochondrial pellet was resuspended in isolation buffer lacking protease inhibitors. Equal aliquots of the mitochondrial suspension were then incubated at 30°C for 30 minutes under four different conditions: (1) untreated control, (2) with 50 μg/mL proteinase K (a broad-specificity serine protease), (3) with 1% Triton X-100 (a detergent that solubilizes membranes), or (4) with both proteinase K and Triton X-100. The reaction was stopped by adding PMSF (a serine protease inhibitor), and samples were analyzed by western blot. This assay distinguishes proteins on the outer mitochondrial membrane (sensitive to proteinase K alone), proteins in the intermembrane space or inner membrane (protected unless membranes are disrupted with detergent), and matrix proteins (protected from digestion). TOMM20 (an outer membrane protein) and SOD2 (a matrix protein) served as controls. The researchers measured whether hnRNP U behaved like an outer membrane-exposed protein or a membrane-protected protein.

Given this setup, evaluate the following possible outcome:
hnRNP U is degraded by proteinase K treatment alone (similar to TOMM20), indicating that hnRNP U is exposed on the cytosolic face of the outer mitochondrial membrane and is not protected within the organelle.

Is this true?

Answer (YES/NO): YES